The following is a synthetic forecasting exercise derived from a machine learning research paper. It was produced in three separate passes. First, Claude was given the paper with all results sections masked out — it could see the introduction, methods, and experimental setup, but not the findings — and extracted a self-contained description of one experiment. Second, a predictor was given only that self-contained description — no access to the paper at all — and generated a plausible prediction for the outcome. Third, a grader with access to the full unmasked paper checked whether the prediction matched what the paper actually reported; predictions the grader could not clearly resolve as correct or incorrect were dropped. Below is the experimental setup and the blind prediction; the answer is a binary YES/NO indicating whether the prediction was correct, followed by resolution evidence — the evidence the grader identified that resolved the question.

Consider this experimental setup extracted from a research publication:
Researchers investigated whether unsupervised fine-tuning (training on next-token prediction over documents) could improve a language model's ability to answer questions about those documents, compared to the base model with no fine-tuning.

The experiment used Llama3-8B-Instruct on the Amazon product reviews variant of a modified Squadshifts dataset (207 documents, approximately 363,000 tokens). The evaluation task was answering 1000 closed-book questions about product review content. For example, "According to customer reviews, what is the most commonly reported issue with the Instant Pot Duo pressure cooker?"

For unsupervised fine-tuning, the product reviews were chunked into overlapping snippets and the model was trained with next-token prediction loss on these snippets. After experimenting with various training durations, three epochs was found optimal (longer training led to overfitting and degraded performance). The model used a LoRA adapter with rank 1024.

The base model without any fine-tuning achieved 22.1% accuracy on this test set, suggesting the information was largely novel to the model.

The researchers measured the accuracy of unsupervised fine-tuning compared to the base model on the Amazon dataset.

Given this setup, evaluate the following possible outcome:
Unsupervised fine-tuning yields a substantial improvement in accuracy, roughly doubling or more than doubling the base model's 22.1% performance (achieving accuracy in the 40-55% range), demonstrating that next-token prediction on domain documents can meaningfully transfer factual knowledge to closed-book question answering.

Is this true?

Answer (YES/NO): NO